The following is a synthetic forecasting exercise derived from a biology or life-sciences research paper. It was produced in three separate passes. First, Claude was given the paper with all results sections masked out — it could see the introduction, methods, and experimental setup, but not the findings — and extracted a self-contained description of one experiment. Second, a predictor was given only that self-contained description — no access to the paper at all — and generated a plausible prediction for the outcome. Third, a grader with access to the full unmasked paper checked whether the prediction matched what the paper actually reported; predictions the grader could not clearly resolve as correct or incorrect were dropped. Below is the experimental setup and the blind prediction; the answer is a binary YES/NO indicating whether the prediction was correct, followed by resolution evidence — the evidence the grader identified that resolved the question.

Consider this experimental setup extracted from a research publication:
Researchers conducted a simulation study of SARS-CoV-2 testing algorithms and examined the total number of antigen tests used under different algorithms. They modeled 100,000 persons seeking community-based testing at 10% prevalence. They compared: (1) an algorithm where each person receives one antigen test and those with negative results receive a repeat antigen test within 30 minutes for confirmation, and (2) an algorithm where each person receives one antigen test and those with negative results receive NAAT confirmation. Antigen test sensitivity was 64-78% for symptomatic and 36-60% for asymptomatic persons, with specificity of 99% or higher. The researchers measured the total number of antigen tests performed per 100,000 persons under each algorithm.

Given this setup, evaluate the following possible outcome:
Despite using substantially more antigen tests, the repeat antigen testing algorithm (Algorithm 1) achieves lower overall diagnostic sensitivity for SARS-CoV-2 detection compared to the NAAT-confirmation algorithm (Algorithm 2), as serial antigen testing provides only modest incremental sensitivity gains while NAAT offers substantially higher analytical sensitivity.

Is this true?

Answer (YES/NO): YES